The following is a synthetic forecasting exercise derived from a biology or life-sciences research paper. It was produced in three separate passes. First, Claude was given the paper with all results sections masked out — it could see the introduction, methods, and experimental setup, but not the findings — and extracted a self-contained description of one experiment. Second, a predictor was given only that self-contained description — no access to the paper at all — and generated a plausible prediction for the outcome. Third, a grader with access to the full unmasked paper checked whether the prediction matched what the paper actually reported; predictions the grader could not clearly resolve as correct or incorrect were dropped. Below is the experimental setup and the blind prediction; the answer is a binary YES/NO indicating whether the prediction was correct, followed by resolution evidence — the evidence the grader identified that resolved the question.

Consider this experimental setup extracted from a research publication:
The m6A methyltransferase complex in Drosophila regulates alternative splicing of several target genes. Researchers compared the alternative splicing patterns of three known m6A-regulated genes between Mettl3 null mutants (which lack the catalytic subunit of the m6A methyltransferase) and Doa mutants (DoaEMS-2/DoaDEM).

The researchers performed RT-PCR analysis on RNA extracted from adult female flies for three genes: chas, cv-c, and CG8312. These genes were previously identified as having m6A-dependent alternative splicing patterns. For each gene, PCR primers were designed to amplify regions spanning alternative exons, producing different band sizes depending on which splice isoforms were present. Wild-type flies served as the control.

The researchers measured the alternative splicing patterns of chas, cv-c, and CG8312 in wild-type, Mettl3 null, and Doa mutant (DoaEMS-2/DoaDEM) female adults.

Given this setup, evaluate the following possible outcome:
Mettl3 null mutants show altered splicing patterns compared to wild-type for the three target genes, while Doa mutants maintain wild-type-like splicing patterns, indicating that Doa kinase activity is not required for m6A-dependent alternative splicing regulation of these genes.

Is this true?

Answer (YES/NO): NO